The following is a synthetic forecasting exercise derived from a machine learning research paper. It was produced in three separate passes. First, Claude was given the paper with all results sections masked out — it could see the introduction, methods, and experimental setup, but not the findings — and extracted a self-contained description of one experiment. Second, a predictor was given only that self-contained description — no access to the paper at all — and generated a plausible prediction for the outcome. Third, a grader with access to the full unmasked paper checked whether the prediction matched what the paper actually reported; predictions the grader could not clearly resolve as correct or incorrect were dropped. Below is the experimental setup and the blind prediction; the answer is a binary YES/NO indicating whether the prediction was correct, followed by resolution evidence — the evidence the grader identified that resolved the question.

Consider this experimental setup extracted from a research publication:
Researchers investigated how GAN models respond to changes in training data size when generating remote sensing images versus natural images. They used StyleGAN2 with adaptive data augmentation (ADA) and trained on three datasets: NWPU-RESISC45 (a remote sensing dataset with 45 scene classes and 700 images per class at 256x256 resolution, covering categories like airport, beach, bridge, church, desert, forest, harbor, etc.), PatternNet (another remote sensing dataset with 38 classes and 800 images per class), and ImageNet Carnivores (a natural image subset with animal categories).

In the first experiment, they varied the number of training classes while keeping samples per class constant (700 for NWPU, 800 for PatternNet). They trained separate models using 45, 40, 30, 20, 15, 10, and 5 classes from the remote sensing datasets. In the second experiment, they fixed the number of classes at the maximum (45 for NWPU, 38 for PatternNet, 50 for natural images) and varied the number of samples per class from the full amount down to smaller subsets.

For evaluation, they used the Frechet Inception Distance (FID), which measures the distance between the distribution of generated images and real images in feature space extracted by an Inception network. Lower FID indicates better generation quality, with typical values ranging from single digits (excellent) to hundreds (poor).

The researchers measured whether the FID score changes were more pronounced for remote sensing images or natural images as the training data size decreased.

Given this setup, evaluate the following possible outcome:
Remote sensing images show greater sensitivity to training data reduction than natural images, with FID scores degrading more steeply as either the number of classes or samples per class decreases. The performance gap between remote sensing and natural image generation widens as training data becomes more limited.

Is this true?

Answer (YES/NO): YES